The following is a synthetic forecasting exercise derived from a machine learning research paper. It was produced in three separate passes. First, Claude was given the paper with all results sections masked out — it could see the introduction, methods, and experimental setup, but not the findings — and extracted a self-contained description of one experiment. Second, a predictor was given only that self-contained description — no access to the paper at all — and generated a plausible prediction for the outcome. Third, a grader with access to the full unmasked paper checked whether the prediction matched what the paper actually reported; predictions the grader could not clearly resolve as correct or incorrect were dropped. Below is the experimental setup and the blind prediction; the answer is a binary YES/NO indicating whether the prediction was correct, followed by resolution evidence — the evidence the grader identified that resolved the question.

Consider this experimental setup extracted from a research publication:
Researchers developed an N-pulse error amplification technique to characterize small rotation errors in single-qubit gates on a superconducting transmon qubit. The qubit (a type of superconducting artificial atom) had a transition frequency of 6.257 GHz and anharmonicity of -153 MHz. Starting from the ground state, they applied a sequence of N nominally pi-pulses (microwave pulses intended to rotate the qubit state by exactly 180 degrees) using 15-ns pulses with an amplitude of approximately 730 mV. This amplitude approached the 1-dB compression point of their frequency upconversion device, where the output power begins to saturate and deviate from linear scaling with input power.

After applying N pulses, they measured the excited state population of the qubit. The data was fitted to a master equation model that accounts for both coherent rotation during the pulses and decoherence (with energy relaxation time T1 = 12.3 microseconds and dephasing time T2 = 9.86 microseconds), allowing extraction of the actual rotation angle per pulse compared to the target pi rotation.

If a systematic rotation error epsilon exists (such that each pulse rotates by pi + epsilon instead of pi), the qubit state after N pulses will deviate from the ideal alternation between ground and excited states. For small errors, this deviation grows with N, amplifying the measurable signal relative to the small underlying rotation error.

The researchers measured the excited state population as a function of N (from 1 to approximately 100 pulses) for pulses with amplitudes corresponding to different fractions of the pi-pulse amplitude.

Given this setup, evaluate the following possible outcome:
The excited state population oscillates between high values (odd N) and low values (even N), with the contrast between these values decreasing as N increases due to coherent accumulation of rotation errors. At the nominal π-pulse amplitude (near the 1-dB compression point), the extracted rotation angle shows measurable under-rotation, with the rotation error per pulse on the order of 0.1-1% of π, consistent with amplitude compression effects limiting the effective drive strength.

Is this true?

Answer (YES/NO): NO